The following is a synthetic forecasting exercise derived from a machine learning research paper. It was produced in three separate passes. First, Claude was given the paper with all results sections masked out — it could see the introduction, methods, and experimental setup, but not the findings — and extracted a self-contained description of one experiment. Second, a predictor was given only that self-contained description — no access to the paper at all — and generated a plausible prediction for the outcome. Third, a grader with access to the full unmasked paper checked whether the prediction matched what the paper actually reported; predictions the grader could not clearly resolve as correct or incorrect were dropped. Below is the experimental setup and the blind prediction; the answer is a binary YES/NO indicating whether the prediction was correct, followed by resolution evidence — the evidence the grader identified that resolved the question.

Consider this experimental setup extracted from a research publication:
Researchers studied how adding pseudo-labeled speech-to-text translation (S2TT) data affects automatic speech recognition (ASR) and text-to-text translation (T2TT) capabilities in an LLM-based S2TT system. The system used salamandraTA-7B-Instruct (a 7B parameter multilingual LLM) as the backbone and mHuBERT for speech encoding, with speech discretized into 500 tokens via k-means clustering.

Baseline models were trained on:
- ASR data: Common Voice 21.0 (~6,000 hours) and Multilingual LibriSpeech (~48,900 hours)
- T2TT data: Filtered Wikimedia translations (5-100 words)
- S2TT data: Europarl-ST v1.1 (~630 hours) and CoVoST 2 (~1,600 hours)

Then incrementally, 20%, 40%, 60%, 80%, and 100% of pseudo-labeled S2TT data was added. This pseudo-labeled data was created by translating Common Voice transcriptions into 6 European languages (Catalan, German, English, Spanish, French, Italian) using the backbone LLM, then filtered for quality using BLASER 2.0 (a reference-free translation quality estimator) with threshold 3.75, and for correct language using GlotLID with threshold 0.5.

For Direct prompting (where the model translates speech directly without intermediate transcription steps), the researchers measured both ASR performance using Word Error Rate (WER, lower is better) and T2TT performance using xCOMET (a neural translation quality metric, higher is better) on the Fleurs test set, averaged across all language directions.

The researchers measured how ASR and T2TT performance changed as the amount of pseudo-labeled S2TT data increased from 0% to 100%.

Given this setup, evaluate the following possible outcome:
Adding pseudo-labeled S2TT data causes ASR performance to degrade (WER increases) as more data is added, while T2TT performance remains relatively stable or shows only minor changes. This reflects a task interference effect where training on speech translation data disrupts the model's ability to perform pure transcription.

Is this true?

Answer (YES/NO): NO